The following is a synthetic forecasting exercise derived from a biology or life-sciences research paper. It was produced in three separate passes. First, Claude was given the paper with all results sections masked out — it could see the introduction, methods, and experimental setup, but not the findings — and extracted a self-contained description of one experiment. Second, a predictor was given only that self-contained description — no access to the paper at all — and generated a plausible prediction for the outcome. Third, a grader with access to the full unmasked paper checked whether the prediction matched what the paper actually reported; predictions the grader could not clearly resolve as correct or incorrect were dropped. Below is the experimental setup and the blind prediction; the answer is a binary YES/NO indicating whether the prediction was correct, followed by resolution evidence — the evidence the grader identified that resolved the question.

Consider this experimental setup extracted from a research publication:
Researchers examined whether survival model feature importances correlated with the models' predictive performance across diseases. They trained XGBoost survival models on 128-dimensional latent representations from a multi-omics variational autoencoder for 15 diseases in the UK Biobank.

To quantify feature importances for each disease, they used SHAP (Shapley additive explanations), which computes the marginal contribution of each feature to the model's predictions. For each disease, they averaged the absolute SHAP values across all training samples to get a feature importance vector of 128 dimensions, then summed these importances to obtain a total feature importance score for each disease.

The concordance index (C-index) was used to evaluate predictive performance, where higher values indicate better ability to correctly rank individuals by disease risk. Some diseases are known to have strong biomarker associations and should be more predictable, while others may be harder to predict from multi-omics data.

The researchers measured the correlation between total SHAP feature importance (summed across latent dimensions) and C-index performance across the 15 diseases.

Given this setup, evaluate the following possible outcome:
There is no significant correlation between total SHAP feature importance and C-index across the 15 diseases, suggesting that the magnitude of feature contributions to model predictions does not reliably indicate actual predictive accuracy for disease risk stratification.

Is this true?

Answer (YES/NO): NO